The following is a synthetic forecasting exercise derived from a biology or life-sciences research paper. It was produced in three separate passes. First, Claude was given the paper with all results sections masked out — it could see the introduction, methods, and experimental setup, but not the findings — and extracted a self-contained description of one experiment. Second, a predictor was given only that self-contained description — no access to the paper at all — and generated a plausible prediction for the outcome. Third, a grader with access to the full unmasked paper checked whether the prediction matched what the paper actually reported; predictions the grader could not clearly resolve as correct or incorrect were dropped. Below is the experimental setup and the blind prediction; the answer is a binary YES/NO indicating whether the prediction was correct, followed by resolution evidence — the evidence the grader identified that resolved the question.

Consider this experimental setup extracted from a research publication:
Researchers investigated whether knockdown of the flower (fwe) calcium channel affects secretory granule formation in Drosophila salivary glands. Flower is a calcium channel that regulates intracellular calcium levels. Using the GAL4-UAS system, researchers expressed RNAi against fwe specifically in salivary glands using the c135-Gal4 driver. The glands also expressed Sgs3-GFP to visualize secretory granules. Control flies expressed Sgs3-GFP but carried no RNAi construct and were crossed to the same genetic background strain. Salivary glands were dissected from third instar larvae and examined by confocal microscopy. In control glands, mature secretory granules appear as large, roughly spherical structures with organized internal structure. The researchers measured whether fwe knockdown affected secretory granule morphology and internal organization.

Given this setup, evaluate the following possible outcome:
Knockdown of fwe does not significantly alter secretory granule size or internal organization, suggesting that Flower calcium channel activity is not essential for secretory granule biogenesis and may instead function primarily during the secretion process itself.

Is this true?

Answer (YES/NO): NO